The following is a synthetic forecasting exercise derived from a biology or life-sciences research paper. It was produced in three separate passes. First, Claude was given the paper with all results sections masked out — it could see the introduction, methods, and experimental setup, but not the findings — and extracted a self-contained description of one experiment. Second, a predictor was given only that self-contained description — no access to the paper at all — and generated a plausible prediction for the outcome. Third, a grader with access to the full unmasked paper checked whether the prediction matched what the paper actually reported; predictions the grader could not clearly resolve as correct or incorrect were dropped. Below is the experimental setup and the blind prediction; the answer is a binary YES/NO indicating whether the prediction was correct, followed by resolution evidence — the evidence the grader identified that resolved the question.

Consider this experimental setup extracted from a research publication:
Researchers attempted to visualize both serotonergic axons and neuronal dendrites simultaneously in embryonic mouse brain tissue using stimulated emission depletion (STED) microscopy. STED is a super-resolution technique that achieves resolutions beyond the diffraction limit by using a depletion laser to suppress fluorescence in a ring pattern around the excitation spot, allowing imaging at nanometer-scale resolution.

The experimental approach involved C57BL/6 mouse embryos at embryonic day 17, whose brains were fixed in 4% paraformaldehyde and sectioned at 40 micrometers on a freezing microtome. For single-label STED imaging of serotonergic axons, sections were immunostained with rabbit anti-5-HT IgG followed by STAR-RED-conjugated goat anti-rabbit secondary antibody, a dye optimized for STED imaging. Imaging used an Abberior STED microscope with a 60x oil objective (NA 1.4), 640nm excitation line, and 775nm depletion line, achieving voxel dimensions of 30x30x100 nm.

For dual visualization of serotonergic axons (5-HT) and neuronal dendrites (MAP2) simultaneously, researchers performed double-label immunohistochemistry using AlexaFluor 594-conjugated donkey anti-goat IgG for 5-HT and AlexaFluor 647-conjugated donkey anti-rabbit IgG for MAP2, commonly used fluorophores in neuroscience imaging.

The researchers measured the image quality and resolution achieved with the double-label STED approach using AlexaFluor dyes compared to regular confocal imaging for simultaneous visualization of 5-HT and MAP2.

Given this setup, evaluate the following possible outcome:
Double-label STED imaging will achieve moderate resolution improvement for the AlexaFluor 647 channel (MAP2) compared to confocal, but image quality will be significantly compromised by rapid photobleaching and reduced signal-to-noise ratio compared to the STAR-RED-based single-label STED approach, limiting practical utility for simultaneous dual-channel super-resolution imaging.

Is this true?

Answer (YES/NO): NO